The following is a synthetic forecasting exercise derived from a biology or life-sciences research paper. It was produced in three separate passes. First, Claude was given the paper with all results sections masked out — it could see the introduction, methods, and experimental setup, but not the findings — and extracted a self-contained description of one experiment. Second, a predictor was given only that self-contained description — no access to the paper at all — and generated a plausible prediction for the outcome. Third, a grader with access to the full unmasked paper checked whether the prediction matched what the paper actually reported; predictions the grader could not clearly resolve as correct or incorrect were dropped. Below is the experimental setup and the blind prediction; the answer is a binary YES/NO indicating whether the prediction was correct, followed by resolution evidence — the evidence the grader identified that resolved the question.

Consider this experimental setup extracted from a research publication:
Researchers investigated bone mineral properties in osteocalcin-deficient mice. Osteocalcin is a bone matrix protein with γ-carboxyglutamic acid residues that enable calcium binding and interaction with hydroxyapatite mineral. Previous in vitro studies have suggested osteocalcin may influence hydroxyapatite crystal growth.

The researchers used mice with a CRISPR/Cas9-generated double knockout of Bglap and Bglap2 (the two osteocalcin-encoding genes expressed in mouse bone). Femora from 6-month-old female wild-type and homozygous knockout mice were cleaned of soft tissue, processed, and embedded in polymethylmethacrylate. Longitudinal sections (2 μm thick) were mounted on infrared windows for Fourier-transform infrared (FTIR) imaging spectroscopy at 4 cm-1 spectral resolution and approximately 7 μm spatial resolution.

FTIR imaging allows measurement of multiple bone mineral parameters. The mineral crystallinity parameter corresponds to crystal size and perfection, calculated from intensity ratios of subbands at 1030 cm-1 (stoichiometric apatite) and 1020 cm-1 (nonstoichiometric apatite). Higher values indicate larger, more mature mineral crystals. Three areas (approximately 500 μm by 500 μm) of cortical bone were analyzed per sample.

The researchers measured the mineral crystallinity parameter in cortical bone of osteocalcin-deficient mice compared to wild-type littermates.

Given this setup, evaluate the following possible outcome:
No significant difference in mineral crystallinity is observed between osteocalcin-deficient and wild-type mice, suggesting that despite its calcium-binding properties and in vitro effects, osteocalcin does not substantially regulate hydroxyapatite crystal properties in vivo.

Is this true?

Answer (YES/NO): NO